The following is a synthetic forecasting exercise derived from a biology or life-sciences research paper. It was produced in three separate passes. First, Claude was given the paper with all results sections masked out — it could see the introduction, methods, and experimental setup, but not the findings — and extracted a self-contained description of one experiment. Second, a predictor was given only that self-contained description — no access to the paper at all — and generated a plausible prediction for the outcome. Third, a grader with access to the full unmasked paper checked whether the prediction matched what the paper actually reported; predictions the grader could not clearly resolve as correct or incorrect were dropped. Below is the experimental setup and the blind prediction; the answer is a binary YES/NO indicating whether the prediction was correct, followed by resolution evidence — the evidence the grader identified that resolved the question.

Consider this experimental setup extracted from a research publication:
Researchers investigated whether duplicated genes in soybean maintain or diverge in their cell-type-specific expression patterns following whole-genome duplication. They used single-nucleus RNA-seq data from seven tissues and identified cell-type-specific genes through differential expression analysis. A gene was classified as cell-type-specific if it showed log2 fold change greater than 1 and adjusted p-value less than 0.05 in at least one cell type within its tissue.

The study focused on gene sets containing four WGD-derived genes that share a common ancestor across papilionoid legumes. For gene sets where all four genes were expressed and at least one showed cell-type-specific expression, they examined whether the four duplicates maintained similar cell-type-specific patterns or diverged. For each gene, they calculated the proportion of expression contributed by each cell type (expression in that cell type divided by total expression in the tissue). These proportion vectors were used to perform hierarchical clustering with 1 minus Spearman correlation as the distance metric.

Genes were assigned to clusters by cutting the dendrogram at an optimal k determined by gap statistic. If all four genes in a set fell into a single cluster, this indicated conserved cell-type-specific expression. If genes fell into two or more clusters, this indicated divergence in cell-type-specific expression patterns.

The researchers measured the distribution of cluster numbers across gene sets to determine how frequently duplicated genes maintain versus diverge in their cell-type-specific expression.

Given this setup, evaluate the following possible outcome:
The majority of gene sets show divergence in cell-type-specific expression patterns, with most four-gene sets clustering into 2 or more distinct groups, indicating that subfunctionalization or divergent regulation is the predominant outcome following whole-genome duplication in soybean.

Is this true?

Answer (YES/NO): YES